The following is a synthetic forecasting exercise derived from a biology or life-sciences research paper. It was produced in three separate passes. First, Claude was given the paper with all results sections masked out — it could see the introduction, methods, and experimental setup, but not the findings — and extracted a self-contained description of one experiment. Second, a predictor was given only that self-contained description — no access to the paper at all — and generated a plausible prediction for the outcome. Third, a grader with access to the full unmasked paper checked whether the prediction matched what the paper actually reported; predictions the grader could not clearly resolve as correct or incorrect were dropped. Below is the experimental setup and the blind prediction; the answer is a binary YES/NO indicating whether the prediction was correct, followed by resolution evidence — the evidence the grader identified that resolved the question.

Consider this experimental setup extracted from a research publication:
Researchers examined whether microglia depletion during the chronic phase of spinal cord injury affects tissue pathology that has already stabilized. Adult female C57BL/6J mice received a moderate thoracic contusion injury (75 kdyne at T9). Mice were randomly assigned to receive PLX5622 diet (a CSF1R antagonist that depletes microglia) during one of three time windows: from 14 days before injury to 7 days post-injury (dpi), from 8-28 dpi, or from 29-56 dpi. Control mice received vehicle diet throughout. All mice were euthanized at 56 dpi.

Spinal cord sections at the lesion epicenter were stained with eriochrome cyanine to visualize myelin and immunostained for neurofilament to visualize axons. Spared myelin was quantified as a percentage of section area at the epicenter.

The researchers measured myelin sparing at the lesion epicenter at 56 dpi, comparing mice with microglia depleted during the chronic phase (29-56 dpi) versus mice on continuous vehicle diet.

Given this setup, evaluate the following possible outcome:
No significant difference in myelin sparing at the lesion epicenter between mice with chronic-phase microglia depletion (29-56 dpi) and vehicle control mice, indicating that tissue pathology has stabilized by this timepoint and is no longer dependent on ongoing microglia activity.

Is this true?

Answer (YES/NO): NO